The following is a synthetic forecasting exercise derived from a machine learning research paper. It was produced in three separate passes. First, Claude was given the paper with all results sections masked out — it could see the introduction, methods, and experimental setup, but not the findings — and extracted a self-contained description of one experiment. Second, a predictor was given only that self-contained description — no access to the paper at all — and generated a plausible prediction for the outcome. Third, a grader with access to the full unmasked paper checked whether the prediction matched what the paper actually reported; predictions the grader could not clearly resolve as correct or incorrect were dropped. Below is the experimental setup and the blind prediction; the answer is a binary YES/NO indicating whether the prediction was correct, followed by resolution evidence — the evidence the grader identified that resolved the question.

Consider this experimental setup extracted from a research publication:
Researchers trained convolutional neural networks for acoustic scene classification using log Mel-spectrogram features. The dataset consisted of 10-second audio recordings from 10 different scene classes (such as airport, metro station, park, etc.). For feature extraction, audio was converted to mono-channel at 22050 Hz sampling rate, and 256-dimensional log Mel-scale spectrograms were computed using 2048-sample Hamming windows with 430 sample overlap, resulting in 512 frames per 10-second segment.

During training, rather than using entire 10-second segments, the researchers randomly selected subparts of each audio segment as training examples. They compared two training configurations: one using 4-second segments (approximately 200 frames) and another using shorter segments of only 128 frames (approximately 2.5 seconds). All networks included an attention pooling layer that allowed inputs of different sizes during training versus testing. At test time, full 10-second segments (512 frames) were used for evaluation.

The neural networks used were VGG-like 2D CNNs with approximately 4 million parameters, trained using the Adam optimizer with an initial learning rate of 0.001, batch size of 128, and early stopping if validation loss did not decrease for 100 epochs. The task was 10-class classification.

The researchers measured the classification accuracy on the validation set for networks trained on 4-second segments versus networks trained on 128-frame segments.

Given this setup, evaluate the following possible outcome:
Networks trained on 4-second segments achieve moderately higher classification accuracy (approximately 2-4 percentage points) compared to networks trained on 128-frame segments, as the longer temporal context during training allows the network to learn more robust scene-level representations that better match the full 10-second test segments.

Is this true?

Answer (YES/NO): NO